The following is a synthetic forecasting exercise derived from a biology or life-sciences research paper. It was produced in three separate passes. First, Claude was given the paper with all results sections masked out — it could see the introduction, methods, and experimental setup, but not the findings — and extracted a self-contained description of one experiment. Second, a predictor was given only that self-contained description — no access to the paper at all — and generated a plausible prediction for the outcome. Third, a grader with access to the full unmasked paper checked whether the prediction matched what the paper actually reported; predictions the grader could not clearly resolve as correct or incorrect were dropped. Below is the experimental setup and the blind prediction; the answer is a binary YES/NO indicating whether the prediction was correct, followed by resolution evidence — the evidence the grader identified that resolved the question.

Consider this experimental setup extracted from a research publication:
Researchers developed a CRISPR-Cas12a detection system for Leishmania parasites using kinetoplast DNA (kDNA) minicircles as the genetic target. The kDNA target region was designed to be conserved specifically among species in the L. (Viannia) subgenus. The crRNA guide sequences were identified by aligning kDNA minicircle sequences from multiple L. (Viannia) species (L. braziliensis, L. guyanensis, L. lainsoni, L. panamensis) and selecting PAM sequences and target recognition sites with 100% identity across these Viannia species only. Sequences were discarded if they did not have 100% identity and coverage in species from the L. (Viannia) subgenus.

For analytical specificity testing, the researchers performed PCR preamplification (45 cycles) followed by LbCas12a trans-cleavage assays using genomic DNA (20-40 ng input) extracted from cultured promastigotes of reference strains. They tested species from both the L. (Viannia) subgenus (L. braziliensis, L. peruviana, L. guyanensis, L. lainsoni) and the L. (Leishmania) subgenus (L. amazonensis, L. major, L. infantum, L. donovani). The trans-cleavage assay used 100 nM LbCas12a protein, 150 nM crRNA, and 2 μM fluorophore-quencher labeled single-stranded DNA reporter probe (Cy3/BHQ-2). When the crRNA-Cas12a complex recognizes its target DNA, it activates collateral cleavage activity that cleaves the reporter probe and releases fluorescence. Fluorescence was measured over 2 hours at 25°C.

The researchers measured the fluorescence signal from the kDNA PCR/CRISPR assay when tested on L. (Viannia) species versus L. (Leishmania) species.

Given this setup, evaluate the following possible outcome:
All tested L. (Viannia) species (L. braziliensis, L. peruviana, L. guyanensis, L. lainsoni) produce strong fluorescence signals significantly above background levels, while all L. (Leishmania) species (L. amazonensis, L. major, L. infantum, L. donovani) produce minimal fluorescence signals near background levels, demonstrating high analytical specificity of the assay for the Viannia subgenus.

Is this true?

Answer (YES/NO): YES